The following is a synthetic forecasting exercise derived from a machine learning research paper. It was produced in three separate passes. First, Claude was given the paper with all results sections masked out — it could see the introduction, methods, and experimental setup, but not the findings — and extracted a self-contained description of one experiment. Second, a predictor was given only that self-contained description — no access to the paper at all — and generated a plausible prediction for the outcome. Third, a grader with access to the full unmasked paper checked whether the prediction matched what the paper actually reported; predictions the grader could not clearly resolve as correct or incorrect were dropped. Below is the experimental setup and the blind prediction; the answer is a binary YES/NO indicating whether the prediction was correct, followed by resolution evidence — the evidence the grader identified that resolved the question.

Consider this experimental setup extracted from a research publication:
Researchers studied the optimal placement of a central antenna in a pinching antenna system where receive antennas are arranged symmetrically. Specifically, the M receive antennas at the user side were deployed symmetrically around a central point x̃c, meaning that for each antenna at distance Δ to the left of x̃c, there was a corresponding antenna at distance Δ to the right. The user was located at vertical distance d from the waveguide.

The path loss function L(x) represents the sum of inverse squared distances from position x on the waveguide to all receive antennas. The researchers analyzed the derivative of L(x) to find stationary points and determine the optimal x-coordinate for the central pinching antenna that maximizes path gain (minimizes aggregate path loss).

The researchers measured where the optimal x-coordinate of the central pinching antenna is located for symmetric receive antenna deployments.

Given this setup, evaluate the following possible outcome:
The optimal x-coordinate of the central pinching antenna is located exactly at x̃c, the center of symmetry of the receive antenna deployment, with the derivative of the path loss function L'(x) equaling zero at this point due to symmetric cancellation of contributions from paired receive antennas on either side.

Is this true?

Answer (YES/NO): YES